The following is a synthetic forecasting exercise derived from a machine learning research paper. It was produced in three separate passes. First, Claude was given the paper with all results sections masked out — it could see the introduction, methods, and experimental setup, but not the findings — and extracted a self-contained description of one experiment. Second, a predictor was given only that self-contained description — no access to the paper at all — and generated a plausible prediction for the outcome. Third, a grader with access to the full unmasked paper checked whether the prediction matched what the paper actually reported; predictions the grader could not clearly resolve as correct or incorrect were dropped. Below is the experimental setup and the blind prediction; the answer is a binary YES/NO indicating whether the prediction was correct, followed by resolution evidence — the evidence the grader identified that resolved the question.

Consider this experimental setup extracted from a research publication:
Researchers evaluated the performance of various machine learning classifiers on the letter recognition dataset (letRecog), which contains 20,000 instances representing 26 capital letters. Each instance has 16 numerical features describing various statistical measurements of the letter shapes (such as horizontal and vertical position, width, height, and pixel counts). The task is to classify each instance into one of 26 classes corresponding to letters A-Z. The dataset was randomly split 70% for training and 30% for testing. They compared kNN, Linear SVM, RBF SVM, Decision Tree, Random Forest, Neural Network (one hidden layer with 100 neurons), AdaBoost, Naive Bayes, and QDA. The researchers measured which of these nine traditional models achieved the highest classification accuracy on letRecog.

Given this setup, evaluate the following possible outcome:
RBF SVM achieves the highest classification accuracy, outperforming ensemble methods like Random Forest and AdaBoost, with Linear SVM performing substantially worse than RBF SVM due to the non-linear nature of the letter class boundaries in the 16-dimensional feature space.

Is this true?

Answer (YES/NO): NO